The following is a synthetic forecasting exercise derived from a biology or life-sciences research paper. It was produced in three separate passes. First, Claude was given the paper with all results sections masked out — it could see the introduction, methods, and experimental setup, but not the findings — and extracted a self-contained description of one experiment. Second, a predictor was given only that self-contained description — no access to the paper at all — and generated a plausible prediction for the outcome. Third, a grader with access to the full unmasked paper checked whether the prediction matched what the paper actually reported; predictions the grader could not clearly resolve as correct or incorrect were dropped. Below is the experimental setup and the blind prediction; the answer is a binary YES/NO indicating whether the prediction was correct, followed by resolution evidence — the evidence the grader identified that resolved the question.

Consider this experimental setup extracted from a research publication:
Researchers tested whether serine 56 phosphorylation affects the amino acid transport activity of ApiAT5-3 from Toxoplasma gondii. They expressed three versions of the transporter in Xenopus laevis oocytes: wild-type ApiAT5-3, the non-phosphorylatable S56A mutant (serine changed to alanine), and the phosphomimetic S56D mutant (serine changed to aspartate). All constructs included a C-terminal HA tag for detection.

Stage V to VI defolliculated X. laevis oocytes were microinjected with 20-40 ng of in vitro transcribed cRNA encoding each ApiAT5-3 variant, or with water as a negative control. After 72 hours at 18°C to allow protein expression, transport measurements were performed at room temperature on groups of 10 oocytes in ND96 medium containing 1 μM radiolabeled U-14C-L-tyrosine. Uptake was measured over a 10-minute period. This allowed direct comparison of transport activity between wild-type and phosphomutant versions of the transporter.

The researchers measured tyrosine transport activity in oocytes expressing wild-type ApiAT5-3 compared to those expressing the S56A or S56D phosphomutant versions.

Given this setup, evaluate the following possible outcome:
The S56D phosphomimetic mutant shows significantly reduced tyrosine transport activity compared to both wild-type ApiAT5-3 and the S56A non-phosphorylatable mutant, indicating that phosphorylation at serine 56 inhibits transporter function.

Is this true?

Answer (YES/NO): NO